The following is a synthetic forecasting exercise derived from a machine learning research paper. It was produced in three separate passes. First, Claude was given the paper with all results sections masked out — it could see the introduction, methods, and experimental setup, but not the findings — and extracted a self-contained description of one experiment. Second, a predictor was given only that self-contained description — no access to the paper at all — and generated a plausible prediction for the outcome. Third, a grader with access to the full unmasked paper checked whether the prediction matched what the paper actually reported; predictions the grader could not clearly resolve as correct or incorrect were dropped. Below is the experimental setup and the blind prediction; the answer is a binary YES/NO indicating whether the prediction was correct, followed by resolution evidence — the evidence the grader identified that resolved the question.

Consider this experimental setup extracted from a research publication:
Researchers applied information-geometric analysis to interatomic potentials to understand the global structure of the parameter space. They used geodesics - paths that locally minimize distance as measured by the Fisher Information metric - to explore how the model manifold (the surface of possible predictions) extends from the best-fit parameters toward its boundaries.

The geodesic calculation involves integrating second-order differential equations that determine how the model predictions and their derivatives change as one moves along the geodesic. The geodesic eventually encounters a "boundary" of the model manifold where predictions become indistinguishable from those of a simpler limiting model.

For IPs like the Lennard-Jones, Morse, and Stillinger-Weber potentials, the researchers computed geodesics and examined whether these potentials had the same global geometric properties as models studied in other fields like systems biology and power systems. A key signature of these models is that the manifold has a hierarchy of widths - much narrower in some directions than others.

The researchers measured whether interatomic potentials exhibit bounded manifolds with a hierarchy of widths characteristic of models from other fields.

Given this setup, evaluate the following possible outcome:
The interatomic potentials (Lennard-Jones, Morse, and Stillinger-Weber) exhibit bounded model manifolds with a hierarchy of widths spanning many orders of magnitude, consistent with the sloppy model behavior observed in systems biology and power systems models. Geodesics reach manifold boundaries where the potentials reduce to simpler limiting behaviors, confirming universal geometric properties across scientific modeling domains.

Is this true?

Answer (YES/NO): YES